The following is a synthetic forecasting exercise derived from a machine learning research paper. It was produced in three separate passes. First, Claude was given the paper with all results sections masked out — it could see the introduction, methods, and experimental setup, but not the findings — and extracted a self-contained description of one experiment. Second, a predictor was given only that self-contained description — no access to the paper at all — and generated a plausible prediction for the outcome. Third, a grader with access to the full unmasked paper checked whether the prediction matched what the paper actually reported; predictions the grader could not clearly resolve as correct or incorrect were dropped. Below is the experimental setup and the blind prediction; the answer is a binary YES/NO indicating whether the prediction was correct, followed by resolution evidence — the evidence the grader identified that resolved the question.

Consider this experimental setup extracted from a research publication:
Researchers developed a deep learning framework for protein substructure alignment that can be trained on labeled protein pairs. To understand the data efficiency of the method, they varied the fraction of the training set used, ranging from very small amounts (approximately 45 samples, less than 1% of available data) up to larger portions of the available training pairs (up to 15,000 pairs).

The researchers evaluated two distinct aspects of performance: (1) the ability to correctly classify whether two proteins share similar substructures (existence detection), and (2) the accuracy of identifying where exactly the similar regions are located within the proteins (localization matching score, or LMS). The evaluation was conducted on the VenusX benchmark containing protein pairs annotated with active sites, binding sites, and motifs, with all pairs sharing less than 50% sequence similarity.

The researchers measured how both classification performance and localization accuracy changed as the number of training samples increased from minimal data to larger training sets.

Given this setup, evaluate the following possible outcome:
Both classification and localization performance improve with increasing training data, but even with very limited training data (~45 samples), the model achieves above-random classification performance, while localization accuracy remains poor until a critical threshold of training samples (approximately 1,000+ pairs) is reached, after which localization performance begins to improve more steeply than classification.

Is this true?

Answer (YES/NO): NO